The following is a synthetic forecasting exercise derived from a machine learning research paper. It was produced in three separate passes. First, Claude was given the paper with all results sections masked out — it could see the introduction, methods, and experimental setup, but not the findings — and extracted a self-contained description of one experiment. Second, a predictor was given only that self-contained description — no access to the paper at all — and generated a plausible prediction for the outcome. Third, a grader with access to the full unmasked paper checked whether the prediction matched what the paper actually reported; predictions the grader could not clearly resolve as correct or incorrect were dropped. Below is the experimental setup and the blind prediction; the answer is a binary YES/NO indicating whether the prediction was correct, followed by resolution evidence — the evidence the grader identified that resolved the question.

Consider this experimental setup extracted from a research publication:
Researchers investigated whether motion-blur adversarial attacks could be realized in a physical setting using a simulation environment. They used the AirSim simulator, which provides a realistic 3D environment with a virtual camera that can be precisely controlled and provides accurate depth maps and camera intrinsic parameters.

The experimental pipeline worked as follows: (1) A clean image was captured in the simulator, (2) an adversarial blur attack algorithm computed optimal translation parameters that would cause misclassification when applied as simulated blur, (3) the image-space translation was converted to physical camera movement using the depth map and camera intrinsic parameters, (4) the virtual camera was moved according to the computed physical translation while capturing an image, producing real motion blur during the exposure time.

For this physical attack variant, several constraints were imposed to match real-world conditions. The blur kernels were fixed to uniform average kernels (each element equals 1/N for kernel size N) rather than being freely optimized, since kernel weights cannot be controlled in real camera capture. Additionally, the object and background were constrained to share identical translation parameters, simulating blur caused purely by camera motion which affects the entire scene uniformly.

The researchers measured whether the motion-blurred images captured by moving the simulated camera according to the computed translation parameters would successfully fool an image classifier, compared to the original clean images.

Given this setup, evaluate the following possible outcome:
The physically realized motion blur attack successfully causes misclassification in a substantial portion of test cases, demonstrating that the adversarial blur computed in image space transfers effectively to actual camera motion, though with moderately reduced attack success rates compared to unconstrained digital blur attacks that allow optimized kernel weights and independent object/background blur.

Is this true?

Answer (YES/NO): YES